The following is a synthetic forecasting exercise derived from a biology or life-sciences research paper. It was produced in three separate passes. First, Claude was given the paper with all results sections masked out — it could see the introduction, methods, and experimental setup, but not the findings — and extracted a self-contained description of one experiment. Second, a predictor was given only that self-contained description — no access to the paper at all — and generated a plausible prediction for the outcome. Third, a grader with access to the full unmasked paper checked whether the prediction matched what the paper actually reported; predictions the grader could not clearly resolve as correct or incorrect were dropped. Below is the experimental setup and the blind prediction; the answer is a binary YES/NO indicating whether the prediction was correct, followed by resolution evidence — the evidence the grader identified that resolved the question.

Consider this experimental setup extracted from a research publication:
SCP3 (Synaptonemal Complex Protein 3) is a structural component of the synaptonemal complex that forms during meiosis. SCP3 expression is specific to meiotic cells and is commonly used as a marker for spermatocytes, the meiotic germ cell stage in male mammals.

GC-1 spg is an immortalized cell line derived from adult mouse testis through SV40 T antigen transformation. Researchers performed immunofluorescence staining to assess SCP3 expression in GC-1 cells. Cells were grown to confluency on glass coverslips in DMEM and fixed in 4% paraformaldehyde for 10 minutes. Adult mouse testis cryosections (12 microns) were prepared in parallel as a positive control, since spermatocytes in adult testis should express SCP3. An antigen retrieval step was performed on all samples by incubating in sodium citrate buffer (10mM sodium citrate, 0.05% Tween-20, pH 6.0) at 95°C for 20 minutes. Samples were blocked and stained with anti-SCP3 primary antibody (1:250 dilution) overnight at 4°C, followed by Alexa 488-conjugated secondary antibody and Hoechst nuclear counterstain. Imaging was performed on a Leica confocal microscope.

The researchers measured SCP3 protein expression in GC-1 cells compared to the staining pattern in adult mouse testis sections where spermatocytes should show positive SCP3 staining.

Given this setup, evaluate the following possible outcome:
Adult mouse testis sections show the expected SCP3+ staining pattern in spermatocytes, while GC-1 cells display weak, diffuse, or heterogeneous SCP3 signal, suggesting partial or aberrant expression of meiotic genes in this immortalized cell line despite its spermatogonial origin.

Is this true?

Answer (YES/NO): NO